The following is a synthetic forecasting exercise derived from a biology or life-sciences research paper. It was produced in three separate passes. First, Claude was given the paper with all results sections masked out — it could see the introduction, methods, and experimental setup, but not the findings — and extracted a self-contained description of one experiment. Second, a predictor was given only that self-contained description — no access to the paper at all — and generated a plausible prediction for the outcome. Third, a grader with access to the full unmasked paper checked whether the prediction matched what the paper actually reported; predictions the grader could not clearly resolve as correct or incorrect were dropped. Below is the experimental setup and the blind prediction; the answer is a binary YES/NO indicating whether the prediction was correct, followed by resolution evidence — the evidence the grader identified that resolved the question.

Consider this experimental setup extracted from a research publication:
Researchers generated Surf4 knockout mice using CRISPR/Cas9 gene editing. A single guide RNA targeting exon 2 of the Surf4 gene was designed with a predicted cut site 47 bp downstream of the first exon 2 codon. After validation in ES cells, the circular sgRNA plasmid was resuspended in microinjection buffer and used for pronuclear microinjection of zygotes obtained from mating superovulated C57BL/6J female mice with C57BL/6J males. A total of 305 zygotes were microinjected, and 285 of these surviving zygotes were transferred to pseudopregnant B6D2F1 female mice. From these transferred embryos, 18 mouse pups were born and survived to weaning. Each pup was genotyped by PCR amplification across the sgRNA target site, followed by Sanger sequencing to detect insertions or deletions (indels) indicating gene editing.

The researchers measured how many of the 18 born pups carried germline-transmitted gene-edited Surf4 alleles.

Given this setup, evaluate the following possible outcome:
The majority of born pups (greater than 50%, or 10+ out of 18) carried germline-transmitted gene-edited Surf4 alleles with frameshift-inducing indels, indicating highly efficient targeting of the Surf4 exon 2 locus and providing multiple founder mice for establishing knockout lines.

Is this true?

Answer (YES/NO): NO